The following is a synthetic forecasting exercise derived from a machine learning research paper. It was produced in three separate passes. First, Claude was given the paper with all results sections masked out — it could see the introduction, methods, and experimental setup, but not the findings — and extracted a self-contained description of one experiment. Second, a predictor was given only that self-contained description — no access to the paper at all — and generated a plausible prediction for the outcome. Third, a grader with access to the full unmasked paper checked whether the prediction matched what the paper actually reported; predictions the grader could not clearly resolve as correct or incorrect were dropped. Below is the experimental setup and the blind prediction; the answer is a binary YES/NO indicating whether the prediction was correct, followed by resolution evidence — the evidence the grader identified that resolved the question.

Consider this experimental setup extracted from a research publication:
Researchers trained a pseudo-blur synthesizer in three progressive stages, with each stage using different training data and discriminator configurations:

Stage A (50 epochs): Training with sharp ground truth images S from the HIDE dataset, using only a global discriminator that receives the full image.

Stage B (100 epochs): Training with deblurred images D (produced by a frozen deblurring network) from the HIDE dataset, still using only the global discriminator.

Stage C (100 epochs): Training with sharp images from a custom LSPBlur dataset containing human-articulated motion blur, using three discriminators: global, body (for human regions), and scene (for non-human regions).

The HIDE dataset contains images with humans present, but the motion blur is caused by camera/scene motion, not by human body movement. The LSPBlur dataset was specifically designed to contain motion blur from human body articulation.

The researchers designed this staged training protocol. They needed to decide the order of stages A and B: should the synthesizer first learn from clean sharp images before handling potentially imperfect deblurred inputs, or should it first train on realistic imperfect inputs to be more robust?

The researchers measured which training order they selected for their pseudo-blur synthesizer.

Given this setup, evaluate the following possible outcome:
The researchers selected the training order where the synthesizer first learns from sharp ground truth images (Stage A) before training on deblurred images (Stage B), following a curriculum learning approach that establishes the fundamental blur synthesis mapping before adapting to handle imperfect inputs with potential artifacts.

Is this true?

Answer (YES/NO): YES